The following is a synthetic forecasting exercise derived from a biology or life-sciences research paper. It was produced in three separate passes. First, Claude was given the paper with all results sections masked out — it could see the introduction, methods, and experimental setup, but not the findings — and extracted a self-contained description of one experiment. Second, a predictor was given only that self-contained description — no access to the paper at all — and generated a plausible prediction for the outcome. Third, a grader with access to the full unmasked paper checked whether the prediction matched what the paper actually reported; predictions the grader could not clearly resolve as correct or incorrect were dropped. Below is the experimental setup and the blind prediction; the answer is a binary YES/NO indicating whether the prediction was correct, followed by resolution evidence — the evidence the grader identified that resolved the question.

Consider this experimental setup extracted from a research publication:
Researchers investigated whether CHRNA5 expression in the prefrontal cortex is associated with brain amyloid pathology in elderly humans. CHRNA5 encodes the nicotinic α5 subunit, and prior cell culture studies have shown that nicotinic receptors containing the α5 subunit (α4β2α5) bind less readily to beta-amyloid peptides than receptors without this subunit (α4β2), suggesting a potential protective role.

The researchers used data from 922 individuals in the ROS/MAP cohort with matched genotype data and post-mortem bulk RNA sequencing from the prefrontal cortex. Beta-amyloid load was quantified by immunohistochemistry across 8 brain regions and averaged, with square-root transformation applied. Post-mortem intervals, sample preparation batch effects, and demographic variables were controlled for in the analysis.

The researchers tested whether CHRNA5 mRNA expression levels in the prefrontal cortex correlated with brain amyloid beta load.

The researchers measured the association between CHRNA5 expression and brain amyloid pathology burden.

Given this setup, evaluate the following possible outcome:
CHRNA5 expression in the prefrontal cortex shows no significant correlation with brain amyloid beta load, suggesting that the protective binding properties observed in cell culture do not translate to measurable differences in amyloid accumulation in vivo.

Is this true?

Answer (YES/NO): YES